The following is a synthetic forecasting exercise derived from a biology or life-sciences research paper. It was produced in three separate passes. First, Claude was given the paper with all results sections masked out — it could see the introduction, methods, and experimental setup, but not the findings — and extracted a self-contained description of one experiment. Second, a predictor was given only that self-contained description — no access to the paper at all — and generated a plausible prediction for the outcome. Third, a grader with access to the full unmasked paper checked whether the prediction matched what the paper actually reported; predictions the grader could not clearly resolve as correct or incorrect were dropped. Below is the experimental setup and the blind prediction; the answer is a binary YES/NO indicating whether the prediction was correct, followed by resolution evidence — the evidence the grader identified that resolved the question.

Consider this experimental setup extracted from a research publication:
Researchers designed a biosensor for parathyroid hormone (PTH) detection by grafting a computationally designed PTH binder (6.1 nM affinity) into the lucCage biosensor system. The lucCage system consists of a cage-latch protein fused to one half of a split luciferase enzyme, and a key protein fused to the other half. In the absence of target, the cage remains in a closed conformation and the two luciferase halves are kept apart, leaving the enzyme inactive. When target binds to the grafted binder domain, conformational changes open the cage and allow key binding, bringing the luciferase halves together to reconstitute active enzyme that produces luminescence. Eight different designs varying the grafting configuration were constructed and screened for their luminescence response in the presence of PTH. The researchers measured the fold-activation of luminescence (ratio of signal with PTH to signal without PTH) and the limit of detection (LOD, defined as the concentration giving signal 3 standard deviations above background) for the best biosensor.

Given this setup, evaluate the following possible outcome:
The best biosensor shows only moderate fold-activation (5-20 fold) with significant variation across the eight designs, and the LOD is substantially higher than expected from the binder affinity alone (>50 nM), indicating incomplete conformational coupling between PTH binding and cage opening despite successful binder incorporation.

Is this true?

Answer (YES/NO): NO